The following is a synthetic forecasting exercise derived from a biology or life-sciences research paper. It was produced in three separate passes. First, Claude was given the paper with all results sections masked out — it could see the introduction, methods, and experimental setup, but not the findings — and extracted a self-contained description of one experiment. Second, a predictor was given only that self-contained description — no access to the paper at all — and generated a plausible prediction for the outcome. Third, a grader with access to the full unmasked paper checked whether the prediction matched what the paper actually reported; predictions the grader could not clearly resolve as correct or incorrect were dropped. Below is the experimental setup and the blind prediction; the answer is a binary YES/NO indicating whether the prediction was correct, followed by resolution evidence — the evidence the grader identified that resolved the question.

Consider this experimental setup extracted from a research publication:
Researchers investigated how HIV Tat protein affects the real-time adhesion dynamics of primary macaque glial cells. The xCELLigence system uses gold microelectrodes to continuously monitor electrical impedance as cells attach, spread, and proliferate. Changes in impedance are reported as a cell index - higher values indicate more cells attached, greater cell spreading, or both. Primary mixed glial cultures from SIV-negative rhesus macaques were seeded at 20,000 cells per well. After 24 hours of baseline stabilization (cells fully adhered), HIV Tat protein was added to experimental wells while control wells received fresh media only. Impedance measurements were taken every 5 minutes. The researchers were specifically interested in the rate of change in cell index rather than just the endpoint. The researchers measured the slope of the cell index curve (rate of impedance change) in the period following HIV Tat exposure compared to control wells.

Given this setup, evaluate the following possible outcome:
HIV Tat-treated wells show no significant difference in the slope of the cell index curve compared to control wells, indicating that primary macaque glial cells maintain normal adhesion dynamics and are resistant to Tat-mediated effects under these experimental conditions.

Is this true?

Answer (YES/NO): NO